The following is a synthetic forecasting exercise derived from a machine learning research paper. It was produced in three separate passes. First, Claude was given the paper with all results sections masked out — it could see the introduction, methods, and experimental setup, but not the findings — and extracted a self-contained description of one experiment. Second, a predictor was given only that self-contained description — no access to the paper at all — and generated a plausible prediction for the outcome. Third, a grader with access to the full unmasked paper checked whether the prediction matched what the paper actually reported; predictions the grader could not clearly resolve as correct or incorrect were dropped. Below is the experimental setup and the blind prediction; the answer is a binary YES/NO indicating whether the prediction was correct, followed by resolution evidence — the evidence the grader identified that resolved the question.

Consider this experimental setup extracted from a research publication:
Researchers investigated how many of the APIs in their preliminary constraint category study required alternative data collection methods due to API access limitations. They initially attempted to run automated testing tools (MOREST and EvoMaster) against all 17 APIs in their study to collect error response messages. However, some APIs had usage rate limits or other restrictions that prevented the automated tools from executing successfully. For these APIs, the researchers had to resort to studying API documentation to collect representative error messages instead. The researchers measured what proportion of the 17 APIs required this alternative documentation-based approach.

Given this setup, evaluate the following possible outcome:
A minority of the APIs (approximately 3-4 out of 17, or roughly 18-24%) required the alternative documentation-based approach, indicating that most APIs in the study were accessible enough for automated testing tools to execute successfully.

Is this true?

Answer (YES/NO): YES